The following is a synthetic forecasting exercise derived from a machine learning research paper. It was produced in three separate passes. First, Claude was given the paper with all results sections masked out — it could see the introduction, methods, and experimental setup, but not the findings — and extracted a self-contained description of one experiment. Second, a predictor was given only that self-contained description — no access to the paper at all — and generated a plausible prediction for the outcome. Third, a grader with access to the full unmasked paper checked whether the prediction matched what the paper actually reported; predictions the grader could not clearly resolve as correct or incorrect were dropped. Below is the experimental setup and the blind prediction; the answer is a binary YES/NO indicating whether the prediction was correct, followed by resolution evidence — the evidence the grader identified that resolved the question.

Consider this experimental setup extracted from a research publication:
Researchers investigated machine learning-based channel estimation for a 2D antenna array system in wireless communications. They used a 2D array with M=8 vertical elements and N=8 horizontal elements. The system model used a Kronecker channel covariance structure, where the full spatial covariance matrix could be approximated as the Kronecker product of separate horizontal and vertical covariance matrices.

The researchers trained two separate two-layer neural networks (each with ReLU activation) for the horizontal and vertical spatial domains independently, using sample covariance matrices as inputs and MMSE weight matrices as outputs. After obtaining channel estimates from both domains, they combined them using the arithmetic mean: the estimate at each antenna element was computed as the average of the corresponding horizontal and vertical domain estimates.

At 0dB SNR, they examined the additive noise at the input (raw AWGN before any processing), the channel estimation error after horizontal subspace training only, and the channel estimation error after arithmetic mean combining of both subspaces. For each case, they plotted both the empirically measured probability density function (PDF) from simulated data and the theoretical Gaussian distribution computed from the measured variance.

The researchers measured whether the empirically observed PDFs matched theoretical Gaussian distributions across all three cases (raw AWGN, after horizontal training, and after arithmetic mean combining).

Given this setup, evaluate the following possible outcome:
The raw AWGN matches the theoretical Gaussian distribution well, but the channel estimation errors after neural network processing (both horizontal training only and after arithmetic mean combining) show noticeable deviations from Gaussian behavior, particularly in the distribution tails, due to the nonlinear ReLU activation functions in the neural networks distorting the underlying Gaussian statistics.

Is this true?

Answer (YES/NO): NO